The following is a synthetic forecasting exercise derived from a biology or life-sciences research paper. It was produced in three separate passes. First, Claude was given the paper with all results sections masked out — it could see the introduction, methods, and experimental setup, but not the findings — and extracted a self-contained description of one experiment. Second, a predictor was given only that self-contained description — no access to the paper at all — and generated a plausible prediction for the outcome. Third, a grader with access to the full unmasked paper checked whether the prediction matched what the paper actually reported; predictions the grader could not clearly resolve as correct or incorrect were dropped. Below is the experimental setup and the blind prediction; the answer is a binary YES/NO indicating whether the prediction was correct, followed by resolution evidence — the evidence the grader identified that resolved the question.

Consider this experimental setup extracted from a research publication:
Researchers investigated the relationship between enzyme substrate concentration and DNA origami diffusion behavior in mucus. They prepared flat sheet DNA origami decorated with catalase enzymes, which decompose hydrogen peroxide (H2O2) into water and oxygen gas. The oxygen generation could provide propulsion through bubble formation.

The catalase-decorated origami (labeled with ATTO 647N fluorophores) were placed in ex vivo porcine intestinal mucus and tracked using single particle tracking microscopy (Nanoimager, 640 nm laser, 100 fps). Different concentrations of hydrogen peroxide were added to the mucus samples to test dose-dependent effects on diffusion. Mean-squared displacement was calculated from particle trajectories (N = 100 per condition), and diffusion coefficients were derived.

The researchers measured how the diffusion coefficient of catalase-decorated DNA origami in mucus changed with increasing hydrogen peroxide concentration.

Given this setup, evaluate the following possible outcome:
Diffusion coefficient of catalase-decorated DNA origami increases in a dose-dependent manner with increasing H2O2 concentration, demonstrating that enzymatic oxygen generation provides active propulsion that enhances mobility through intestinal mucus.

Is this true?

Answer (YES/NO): YES